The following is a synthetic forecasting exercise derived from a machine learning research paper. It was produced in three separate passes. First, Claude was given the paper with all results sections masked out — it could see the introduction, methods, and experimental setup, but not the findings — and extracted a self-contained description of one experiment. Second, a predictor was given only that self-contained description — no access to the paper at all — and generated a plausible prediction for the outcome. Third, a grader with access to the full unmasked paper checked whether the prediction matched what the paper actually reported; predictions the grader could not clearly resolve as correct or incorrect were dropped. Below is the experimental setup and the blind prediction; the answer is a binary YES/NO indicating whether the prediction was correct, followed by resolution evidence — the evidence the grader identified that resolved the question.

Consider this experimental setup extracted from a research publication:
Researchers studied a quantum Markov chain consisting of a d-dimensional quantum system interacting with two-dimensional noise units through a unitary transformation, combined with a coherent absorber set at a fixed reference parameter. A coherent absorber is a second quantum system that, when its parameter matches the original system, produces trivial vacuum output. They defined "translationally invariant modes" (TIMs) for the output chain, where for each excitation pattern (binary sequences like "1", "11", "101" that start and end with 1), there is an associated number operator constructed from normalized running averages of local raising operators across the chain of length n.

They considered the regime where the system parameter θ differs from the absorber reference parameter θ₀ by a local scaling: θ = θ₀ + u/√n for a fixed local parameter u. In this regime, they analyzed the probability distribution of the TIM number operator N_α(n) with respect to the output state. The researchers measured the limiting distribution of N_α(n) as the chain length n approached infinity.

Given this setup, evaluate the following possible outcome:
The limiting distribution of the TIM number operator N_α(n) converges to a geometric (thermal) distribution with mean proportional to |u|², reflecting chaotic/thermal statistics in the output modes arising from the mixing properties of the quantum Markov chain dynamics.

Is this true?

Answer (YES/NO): NO